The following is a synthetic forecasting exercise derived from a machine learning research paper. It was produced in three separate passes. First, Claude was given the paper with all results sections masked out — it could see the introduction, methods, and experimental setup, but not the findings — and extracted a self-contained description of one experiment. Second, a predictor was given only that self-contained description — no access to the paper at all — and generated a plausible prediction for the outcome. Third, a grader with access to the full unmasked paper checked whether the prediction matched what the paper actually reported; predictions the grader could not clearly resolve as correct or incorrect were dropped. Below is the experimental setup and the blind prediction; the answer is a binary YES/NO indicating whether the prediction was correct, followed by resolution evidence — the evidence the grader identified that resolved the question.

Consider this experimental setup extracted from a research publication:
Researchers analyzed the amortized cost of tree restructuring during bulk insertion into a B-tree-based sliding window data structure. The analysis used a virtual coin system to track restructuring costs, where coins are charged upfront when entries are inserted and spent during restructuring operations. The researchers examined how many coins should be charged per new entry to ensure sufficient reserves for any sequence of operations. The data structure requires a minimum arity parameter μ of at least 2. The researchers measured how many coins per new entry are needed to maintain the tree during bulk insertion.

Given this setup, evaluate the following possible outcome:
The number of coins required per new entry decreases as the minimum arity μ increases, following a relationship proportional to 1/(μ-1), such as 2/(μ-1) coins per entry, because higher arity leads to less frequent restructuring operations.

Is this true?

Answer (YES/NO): NO